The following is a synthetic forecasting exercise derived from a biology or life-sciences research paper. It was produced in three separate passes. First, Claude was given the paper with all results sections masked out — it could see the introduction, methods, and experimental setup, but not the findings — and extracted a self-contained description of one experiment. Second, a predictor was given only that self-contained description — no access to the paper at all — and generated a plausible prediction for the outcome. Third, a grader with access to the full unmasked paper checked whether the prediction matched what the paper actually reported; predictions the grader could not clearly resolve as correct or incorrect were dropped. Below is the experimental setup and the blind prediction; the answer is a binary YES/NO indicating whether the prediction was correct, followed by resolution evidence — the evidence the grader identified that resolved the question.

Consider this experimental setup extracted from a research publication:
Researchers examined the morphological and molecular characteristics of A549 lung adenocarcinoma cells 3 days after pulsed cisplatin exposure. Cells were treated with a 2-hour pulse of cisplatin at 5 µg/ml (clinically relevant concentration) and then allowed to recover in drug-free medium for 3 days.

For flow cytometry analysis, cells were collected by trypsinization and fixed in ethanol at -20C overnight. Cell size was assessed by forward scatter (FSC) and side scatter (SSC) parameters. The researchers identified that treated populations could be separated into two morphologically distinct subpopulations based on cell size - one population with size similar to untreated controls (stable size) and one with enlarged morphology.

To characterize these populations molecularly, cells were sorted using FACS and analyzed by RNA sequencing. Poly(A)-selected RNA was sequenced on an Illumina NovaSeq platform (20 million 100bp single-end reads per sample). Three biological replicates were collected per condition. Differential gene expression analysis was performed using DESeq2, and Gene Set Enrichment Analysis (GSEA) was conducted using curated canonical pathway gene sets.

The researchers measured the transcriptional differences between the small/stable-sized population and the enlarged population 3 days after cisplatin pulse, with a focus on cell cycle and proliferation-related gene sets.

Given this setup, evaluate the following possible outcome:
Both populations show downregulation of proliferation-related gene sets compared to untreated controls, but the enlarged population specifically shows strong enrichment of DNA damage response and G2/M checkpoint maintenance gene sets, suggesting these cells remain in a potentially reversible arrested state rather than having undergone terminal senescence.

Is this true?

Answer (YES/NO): NO